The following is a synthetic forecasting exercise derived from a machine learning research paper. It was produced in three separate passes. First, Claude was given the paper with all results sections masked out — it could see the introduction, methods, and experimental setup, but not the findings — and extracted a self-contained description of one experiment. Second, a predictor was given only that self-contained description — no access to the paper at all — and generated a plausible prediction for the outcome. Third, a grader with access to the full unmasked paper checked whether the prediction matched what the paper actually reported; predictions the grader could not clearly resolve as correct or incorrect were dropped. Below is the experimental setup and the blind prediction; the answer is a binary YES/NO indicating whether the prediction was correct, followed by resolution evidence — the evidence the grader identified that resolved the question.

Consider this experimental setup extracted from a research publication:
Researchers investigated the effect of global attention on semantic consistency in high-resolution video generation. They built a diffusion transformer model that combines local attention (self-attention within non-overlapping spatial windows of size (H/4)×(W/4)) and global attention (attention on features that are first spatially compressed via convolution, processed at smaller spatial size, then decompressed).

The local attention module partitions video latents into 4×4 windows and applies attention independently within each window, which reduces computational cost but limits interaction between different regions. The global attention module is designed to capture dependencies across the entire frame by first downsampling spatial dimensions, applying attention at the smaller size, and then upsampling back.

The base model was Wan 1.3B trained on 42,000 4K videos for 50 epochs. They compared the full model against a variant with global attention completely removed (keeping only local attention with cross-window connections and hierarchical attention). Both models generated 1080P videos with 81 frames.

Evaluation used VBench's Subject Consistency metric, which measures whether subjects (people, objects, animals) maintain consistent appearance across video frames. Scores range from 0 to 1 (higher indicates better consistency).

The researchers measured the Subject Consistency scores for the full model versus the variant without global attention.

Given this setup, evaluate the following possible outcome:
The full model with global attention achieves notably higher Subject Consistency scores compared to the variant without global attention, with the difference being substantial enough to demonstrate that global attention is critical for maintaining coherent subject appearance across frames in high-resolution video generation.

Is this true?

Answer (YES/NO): NO